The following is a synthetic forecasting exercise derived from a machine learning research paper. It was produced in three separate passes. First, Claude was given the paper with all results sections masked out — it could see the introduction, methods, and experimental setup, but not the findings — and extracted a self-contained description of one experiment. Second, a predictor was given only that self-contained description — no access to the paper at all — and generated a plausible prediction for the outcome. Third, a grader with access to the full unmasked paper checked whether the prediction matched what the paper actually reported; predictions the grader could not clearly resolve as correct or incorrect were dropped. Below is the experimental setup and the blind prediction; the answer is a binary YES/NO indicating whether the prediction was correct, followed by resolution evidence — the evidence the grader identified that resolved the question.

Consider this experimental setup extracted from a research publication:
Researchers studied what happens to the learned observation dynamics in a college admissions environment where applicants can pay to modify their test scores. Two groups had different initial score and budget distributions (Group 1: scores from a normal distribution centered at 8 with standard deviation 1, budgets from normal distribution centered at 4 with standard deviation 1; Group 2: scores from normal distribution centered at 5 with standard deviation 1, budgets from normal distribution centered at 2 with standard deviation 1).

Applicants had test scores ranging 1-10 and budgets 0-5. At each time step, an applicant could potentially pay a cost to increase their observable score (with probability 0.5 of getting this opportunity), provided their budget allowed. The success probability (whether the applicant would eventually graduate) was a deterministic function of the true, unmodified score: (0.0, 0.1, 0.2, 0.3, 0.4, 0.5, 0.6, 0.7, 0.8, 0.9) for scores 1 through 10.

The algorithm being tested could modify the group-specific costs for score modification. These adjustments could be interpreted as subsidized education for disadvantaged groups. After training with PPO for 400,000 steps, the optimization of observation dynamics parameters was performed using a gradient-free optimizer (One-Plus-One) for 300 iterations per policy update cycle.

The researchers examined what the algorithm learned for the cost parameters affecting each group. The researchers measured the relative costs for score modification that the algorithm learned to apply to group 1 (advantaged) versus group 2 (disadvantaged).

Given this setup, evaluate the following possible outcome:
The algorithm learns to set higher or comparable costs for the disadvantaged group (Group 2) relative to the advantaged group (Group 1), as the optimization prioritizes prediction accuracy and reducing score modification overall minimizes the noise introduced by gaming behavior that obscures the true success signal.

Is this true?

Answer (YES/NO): NO